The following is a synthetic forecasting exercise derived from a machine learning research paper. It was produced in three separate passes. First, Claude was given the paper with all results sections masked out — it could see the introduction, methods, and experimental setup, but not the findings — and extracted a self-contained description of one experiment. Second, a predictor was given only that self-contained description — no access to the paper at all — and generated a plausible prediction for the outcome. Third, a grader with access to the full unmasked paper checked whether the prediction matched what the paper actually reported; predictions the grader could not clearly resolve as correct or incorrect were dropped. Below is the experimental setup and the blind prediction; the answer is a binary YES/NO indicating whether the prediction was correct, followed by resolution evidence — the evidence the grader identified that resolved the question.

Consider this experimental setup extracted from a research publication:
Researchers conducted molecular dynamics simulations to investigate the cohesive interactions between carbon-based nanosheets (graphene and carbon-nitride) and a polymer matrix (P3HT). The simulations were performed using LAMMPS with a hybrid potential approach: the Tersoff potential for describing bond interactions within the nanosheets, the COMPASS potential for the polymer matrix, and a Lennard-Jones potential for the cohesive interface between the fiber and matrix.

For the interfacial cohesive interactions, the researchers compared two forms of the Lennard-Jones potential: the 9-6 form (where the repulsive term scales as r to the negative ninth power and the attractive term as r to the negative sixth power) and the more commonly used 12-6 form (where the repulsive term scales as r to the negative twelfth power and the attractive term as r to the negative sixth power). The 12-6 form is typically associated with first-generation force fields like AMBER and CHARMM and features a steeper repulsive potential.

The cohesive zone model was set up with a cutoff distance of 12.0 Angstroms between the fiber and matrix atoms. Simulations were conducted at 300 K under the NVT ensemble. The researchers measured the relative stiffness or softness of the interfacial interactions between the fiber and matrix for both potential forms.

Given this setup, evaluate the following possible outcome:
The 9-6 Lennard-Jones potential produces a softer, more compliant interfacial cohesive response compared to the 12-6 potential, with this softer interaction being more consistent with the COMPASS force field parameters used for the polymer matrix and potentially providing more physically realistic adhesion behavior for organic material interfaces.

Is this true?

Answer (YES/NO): YES